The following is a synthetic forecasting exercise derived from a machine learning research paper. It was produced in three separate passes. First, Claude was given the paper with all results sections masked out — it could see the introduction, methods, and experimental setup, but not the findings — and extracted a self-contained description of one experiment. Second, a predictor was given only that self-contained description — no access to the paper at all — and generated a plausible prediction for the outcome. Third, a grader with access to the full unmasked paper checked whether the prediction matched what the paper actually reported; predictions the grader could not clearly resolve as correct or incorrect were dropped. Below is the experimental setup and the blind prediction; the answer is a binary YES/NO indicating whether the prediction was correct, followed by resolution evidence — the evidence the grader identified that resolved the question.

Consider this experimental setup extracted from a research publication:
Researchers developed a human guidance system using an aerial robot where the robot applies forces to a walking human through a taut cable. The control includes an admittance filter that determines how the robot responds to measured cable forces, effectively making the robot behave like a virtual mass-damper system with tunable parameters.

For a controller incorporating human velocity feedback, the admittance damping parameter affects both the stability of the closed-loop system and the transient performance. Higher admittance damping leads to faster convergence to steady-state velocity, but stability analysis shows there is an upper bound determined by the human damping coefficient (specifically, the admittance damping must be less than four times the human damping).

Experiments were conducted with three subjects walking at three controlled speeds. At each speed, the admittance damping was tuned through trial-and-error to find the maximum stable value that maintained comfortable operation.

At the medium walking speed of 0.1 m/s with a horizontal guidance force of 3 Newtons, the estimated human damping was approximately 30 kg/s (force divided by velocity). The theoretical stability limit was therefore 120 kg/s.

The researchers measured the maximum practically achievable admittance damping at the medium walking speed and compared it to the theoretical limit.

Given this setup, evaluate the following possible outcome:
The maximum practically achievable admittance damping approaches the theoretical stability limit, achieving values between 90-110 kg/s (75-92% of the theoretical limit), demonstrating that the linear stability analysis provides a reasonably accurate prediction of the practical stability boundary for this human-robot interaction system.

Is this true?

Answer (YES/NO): YES